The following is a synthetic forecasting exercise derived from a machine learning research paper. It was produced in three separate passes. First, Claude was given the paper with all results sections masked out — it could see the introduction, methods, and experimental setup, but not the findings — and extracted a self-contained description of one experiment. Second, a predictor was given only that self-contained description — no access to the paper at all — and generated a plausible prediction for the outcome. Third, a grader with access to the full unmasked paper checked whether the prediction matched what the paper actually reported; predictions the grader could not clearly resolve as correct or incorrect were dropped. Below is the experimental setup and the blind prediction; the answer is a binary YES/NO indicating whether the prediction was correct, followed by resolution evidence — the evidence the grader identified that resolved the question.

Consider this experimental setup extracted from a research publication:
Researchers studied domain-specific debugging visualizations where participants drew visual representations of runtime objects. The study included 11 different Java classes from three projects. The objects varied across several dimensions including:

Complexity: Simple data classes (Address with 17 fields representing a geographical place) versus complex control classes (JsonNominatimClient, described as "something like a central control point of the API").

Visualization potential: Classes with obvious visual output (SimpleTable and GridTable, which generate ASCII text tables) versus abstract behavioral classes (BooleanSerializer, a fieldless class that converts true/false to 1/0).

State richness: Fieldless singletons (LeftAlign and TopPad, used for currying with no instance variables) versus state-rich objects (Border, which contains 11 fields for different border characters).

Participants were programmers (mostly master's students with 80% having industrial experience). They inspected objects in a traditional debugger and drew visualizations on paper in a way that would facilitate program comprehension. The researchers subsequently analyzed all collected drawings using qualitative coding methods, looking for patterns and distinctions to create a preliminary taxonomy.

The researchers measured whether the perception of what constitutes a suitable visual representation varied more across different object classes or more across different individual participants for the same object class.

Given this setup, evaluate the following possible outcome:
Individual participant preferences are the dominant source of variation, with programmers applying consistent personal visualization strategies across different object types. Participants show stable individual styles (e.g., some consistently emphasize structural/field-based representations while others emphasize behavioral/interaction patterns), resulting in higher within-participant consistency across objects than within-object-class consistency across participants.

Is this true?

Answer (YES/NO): NO